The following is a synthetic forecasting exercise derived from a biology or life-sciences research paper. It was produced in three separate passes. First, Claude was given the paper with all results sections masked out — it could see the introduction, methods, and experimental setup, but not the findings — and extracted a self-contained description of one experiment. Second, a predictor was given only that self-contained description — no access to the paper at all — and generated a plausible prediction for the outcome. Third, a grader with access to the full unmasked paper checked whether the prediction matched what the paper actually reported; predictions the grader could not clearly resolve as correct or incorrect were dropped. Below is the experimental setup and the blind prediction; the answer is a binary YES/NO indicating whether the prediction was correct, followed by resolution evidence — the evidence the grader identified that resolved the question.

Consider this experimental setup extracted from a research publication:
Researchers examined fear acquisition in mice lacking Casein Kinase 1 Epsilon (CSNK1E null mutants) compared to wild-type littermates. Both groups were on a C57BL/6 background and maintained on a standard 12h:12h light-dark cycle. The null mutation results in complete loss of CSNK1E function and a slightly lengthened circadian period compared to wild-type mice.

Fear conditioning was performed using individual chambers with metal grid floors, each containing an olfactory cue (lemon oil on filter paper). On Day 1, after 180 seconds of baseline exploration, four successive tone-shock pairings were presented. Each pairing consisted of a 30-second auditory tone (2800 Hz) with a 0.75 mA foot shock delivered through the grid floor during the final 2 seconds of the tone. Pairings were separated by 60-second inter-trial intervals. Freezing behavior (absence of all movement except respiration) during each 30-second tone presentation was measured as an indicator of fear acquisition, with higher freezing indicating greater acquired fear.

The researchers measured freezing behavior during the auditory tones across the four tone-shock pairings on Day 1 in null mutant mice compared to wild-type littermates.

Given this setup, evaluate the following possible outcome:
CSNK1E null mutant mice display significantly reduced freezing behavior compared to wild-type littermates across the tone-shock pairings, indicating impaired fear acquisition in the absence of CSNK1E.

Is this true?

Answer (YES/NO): NO